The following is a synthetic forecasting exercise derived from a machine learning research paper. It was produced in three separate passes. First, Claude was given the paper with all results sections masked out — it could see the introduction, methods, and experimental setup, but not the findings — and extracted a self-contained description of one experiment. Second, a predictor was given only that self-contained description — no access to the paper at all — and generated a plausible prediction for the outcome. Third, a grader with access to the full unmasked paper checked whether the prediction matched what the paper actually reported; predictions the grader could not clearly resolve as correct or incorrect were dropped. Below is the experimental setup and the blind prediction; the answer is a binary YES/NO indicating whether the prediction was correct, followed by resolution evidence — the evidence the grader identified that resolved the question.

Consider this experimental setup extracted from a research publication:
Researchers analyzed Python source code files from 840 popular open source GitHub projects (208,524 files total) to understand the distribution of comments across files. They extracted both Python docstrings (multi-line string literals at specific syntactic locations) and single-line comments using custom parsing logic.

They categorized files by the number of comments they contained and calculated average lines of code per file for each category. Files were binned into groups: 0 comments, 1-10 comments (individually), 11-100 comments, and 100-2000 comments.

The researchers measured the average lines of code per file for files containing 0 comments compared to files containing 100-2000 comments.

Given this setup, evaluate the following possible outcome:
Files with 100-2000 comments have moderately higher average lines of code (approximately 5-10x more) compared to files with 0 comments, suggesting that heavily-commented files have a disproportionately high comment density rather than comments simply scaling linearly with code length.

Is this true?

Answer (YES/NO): NO